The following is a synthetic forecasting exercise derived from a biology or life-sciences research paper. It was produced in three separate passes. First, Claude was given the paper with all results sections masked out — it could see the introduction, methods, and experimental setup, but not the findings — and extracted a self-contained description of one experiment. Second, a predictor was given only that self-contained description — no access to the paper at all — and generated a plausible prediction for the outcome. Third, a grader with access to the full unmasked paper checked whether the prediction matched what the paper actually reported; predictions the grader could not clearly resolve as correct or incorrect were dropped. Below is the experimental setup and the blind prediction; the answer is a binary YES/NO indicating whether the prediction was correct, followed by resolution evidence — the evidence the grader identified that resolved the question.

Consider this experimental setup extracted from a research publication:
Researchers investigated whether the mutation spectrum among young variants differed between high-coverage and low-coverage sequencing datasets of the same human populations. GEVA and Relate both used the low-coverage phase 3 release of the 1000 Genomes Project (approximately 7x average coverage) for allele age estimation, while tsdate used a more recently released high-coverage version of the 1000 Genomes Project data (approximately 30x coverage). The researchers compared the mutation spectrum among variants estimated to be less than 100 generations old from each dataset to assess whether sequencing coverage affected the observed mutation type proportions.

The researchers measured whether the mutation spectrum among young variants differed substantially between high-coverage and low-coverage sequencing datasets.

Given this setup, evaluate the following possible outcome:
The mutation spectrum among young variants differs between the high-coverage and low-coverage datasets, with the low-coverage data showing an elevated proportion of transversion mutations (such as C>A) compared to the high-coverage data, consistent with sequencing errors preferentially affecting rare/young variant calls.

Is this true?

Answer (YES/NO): NO